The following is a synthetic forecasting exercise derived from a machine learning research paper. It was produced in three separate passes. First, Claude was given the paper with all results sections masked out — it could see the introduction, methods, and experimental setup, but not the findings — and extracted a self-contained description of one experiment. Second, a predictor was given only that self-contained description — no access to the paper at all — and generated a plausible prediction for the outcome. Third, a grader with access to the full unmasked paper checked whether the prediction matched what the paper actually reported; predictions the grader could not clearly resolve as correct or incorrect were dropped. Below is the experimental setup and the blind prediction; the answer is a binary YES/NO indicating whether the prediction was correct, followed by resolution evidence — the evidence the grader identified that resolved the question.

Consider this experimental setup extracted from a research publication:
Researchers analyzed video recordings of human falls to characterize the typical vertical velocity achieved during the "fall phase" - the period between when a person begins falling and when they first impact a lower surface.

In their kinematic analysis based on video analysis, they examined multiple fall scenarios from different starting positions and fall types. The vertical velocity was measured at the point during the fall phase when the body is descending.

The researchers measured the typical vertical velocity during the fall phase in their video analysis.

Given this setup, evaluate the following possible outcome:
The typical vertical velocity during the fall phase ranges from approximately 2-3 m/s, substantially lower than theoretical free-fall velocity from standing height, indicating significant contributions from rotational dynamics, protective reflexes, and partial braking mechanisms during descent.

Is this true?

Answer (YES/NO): YES